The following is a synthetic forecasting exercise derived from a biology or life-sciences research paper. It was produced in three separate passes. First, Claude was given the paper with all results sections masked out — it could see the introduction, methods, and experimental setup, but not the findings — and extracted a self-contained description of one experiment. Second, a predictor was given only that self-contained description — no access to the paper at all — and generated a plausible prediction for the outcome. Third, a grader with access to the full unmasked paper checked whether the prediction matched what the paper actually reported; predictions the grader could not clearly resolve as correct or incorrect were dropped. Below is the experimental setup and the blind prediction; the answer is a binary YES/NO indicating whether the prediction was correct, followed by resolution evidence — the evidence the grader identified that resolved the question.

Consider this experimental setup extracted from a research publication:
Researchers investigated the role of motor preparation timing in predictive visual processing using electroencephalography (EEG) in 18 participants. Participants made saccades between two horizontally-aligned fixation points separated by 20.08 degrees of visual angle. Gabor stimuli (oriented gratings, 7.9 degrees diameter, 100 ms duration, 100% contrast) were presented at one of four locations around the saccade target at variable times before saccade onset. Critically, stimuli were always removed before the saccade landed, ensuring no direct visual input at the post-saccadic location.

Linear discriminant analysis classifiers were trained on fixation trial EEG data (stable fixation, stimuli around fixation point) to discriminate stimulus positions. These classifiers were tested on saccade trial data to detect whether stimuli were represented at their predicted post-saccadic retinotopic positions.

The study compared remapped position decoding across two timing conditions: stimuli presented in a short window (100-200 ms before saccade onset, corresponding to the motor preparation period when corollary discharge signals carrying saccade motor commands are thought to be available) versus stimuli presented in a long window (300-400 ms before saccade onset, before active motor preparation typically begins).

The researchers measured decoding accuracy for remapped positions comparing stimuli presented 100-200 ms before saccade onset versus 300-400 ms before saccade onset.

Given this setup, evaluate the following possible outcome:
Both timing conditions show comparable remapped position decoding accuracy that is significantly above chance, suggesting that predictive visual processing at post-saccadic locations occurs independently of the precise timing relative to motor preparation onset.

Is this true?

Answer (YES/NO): NO